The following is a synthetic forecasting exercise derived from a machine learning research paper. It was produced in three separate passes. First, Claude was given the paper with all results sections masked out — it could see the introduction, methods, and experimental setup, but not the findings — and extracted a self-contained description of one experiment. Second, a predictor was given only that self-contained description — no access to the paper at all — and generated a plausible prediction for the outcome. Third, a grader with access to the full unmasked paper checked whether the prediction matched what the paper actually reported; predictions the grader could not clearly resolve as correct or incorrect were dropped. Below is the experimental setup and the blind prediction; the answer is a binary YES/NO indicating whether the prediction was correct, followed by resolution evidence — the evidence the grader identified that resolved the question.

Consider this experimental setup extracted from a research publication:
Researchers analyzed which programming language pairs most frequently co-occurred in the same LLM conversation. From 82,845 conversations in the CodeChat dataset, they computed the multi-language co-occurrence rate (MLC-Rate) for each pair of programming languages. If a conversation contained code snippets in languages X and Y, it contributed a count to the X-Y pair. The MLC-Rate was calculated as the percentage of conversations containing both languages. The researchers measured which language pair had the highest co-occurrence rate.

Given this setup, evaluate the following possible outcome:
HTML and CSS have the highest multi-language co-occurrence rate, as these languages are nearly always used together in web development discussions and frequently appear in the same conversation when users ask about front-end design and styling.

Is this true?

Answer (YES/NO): YES